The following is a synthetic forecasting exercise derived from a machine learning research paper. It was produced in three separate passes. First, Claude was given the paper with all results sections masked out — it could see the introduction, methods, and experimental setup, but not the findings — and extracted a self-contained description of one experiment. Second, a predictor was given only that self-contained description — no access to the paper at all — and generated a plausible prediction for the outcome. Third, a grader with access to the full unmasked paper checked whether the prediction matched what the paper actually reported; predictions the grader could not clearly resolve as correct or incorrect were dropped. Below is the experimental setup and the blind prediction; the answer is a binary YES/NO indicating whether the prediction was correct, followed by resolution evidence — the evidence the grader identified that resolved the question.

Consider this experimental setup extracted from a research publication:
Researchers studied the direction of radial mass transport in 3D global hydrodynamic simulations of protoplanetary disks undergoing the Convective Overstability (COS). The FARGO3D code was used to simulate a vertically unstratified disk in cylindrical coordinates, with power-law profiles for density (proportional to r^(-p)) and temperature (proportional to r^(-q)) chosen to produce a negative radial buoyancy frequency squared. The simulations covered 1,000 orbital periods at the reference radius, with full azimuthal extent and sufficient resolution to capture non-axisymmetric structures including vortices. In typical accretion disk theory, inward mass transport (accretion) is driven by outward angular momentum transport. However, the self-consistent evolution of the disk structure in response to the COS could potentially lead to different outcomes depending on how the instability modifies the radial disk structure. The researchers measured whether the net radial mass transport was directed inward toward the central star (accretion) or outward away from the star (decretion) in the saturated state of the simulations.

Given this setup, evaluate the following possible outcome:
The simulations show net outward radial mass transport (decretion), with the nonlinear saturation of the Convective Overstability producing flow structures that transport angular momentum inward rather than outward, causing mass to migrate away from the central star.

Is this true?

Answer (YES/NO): NO